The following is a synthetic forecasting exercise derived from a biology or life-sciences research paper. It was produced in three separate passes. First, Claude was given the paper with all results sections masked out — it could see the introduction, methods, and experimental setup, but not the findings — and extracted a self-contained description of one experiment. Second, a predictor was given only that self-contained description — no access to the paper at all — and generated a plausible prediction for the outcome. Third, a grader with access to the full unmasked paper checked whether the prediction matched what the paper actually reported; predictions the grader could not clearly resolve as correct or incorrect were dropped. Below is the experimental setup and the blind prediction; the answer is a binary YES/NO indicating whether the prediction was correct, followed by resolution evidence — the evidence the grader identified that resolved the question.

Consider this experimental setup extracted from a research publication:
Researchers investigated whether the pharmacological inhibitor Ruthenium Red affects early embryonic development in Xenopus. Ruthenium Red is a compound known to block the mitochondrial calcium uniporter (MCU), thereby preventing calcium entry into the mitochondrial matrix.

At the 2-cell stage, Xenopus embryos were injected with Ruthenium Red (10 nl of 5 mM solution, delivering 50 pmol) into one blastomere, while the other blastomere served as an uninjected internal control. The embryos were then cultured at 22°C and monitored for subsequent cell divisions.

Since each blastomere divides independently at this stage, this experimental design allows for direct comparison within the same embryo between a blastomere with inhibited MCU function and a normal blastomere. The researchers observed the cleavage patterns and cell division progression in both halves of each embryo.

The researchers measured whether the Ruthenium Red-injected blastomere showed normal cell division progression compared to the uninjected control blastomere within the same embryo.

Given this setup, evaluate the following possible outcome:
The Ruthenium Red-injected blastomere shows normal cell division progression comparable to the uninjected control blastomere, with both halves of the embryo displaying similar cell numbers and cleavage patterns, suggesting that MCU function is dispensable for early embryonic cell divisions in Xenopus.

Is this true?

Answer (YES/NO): NO